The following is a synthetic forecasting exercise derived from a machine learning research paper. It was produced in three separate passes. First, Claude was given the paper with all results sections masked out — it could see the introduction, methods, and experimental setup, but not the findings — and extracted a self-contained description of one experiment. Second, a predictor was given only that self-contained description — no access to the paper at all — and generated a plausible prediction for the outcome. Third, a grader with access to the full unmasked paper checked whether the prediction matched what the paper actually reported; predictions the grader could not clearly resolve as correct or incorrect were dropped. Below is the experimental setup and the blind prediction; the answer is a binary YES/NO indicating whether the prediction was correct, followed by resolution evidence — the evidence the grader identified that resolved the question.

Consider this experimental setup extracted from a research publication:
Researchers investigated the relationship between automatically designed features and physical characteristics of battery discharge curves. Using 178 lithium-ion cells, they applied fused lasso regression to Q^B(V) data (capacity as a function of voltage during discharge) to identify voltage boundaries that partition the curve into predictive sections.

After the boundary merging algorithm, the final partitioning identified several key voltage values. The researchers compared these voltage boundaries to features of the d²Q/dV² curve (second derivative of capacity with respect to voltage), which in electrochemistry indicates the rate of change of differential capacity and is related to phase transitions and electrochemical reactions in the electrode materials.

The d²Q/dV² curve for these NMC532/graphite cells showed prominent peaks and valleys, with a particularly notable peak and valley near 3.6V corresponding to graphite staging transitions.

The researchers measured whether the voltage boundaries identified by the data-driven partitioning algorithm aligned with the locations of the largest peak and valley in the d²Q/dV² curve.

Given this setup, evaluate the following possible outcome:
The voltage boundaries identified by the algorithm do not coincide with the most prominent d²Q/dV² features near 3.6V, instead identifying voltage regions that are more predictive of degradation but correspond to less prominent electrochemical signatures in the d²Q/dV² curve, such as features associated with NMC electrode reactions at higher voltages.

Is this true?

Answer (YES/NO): NO